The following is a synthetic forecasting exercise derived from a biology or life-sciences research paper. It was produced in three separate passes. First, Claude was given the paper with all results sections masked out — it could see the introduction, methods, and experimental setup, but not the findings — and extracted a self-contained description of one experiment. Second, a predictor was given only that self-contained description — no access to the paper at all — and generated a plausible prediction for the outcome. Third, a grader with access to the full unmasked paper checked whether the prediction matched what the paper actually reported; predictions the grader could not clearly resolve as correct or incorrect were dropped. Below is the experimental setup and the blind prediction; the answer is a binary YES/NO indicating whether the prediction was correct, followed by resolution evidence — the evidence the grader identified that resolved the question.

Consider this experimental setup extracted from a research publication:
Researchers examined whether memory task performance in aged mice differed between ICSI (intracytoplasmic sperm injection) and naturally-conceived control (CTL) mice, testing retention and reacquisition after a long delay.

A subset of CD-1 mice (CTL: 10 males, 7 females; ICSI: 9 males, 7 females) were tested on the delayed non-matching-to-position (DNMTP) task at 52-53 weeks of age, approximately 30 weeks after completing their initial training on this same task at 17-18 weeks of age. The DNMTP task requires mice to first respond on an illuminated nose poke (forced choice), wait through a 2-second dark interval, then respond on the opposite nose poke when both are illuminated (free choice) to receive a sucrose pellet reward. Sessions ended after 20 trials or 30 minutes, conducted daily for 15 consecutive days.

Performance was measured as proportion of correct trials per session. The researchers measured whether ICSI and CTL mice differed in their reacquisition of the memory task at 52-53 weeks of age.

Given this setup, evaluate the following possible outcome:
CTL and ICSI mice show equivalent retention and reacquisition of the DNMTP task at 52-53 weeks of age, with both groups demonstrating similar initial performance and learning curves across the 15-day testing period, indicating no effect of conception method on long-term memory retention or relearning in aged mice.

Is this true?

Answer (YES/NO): YES